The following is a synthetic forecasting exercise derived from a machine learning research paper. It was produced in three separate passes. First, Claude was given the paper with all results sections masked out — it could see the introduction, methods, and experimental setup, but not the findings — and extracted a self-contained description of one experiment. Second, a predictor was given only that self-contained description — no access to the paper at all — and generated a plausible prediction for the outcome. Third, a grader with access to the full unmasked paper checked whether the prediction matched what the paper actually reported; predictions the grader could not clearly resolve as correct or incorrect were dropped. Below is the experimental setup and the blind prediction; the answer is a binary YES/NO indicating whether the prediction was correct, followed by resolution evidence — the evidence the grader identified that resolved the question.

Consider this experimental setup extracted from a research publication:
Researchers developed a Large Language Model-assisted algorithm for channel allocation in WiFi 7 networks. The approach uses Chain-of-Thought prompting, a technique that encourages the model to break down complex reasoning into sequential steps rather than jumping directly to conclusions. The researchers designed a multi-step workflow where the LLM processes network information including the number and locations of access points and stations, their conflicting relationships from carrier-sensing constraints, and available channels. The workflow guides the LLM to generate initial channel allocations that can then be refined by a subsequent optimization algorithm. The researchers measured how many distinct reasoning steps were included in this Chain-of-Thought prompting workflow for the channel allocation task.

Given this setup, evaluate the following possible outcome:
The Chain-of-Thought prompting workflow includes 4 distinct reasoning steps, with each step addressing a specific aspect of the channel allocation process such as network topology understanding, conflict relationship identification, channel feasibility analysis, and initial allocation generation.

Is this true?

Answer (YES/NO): NO